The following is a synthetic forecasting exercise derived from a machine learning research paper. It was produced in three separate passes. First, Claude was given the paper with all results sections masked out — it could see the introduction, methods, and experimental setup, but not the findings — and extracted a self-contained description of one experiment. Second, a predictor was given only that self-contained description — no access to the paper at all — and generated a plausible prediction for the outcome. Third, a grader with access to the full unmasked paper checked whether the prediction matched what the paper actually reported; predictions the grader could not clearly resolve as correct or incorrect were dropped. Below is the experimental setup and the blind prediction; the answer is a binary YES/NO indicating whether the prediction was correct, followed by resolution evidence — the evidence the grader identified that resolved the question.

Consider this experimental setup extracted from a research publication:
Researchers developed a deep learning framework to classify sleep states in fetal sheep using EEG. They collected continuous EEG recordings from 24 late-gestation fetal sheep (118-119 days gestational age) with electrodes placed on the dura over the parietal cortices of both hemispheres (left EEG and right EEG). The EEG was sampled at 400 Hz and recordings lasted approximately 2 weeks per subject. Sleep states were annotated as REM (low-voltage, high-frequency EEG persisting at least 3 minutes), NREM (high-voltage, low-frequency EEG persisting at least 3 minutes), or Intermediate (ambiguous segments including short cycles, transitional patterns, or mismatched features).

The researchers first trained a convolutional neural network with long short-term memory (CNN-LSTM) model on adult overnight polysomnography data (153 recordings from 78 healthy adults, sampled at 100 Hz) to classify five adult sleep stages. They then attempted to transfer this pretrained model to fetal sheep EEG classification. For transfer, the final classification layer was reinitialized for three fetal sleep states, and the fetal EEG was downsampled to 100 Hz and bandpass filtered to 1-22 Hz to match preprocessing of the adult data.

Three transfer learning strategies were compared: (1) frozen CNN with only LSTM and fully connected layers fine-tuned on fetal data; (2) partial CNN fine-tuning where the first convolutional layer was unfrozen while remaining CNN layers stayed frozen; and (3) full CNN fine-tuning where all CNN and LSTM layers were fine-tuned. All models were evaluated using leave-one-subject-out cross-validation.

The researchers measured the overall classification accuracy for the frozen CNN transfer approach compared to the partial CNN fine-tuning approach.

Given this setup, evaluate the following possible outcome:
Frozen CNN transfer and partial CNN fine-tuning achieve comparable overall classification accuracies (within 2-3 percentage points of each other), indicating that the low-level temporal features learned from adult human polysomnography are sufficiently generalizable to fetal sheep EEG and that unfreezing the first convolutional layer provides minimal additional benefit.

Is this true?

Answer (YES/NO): NO